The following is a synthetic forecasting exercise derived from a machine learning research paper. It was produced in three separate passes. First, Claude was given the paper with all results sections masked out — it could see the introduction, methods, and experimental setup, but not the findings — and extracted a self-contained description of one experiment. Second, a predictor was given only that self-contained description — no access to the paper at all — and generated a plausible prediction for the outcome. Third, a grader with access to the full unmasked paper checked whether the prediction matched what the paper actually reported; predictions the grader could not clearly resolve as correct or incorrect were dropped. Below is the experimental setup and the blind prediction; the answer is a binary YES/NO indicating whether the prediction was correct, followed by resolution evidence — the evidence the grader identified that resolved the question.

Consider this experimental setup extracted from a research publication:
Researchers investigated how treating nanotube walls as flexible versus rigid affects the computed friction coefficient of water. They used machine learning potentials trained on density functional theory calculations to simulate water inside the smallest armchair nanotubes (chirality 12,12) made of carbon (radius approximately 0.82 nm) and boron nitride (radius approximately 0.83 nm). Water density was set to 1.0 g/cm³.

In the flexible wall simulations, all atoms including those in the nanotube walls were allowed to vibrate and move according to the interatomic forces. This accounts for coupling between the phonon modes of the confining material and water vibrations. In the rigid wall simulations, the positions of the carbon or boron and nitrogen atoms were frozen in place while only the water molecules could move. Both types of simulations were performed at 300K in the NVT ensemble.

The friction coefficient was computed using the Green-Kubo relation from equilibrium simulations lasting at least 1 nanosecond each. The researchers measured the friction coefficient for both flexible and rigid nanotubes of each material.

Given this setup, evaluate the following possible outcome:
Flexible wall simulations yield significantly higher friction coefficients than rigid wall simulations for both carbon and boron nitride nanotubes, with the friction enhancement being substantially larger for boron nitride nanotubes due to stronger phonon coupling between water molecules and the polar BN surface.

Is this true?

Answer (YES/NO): NO